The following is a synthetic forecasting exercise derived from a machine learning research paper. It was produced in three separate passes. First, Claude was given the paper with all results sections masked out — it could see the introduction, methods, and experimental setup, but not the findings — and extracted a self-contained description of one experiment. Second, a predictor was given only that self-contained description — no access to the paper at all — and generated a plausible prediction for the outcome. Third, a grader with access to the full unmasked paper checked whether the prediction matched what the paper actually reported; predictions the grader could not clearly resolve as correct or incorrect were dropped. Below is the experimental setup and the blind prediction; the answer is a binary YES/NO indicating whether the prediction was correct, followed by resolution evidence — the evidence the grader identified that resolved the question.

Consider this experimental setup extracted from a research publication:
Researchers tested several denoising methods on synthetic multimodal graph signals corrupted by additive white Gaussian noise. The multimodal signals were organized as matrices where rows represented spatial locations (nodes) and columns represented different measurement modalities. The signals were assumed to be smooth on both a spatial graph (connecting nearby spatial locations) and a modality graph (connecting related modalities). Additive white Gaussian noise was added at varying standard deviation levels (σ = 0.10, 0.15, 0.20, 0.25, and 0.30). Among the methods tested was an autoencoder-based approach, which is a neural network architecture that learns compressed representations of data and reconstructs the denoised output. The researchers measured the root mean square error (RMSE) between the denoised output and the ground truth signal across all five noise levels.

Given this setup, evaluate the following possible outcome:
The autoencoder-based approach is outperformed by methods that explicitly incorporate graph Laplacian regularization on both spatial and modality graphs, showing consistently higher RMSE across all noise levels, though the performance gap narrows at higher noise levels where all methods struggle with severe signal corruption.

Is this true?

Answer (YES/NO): YES